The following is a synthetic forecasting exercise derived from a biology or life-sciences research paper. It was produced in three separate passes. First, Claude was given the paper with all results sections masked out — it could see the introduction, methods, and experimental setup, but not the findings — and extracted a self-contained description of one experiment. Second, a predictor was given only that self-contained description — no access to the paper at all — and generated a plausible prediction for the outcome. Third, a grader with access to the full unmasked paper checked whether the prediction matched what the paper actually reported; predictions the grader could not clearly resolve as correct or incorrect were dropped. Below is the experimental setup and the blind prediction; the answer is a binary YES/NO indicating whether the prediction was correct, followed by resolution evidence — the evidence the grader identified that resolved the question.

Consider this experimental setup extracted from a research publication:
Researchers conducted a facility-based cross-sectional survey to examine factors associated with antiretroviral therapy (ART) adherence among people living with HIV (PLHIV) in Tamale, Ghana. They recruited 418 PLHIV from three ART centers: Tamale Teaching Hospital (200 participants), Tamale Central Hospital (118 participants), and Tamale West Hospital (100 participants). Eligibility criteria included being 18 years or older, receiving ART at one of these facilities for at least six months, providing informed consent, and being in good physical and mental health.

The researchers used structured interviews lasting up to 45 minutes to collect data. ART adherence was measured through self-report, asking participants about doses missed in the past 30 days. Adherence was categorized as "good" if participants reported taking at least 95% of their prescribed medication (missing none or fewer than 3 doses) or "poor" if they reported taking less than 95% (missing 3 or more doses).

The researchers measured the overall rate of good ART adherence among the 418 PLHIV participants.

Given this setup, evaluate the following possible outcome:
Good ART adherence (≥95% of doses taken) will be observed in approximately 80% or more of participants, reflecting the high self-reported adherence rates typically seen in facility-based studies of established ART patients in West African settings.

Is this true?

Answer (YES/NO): YES